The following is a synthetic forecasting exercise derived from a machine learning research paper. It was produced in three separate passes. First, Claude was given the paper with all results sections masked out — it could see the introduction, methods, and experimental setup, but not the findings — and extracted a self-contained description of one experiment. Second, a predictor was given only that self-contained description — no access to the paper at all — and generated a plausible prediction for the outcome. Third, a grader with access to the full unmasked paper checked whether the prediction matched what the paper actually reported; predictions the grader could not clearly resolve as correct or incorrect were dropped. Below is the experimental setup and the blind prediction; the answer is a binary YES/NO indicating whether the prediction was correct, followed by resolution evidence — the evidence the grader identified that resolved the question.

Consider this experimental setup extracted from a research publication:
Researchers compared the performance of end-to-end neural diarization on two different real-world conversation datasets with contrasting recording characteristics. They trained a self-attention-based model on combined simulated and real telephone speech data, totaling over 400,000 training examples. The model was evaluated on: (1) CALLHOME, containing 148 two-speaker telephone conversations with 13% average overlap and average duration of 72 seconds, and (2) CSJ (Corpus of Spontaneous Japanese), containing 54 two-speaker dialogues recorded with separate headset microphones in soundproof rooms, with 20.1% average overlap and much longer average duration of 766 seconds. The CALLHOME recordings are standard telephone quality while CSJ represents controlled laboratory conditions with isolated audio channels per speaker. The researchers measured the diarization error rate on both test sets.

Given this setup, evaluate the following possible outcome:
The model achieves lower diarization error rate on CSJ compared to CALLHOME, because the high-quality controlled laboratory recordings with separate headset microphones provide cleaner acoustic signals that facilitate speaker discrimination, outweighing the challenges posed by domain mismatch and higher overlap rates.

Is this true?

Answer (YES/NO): NO